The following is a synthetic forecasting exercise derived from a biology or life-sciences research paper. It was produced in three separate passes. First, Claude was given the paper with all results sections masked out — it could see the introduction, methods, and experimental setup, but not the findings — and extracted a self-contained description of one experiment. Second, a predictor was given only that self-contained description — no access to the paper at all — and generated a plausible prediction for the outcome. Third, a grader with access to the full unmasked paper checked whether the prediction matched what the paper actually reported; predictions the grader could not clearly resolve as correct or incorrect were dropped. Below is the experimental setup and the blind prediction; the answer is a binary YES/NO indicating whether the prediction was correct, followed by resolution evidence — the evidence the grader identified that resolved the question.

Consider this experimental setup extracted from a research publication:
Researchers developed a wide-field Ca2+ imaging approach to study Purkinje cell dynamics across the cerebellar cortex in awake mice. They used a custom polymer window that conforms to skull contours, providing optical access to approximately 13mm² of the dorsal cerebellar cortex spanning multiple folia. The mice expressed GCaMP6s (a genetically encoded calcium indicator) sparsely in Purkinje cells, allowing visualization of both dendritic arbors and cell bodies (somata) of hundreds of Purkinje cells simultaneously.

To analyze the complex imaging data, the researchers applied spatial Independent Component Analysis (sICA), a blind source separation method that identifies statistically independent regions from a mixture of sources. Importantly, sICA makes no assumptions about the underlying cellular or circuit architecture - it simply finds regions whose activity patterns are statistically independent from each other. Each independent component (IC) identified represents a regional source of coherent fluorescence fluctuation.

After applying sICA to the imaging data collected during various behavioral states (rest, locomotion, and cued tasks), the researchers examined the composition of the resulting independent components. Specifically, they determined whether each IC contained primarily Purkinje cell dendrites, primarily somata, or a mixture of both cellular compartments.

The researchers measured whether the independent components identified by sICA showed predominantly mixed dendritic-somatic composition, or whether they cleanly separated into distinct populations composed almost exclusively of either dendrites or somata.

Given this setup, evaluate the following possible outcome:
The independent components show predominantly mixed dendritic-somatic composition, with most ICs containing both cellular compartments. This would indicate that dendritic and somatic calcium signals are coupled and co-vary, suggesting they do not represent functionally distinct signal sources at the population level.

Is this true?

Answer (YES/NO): NO